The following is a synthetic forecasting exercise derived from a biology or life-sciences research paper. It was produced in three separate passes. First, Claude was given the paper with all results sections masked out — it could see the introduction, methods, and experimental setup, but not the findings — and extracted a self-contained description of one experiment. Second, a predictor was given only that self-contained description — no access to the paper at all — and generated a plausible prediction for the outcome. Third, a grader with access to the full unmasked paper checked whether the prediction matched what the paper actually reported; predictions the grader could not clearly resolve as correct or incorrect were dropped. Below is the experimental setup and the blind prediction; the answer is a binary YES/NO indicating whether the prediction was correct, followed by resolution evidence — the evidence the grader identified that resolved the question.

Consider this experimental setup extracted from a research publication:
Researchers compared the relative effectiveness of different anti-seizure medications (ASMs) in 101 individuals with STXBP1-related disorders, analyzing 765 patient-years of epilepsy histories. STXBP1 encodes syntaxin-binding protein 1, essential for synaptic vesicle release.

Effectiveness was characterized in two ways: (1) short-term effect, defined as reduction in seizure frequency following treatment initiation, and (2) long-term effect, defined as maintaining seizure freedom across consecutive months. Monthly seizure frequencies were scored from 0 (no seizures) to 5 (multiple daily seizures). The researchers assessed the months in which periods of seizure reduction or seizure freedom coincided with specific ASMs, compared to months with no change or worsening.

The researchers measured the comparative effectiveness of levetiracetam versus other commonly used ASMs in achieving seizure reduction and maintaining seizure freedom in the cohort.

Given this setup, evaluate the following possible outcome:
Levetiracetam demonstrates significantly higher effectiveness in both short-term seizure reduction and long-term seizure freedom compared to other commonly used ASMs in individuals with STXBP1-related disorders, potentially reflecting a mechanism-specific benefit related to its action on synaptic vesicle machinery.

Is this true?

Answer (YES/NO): NO